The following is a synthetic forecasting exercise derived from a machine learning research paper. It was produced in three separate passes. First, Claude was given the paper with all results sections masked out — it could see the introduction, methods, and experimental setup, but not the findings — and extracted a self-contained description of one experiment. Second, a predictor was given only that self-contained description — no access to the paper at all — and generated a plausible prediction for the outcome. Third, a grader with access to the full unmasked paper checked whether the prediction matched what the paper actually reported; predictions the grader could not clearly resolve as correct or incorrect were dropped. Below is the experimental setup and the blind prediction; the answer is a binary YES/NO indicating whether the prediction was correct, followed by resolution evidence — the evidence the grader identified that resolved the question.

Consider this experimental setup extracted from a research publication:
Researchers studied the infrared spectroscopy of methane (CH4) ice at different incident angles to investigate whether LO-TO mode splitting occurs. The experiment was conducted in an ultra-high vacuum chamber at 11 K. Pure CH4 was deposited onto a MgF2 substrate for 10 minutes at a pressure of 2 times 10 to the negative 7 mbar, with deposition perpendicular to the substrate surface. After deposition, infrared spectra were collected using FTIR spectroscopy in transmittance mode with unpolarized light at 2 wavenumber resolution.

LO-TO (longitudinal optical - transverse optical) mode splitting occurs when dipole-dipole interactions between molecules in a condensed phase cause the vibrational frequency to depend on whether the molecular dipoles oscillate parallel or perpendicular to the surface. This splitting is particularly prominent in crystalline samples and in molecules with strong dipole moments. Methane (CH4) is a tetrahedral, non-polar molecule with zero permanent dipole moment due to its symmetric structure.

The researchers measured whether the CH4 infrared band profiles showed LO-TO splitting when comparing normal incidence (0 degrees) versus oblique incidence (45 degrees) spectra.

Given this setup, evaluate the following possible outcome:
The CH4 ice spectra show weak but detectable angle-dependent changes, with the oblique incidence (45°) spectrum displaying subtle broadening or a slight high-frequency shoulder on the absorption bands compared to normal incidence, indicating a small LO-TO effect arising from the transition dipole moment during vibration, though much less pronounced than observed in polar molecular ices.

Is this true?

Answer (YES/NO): NO